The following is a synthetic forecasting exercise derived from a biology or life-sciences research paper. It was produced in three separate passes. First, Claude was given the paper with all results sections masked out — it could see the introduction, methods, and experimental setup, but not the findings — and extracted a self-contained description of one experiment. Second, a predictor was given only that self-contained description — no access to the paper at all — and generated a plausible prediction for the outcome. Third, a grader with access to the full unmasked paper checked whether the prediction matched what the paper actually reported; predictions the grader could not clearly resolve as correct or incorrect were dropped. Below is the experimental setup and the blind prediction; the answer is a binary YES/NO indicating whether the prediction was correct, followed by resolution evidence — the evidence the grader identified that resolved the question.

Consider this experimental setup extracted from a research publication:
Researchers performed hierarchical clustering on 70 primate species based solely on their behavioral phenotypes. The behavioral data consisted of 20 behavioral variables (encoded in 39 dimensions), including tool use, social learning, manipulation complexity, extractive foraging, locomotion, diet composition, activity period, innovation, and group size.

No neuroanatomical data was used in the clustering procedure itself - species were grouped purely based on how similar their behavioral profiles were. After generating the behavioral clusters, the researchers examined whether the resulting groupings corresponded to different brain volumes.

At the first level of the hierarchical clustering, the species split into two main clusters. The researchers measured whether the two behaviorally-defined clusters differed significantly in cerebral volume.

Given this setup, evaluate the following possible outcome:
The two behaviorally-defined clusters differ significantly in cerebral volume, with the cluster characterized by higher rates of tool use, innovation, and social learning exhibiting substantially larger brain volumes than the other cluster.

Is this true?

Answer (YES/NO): YES